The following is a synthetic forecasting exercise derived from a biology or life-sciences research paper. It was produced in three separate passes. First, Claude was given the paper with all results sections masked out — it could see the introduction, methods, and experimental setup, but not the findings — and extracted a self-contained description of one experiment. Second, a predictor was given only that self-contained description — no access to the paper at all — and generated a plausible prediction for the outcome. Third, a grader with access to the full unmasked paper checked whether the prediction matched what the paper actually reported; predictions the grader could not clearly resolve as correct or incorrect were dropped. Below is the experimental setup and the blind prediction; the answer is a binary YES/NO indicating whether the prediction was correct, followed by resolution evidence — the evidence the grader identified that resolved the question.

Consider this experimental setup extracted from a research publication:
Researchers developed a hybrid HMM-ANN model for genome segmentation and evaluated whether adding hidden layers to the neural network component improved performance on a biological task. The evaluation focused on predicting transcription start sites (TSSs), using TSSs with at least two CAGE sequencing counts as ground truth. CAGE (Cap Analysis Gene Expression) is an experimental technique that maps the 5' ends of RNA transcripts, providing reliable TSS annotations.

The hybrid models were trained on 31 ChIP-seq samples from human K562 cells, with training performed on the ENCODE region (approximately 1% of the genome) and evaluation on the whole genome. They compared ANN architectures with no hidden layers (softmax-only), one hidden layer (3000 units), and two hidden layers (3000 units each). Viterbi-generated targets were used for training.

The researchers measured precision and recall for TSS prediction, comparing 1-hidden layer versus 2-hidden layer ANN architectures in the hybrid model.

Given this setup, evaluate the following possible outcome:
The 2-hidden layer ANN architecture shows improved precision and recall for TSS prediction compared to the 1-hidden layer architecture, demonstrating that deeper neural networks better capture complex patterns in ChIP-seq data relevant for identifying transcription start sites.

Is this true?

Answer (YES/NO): NO